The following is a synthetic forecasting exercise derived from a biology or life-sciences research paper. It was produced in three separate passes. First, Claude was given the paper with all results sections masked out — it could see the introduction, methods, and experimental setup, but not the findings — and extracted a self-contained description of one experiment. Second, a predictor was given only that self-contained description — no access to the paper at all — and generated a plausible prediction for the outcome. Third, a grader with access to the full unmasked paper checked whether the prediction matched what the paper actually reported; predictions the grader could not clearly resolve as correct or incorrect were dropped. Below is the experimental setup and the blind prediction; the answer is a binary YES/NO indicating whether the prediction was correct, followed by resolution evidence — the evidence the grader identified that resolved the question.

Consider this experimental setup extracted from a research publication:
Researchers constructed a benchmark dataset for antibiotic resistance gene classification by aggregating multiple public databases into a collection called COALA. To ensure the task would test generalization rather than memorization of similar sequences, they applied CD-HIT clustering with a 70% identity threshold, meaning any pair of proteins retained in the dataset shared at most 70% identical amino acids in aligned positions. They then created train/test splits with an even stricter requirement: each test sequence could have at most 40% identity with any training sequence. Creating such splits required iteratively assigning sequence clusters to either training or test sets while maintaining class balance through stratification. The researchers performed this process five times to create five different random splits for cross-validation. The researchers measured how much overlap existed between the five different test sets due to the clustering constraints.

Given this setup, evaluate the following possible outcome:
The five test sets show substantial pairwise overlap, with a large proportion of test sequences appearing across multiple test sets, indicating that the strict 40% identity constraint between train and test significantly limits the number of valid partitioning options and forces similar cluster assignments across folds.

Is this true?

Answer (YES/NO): YES